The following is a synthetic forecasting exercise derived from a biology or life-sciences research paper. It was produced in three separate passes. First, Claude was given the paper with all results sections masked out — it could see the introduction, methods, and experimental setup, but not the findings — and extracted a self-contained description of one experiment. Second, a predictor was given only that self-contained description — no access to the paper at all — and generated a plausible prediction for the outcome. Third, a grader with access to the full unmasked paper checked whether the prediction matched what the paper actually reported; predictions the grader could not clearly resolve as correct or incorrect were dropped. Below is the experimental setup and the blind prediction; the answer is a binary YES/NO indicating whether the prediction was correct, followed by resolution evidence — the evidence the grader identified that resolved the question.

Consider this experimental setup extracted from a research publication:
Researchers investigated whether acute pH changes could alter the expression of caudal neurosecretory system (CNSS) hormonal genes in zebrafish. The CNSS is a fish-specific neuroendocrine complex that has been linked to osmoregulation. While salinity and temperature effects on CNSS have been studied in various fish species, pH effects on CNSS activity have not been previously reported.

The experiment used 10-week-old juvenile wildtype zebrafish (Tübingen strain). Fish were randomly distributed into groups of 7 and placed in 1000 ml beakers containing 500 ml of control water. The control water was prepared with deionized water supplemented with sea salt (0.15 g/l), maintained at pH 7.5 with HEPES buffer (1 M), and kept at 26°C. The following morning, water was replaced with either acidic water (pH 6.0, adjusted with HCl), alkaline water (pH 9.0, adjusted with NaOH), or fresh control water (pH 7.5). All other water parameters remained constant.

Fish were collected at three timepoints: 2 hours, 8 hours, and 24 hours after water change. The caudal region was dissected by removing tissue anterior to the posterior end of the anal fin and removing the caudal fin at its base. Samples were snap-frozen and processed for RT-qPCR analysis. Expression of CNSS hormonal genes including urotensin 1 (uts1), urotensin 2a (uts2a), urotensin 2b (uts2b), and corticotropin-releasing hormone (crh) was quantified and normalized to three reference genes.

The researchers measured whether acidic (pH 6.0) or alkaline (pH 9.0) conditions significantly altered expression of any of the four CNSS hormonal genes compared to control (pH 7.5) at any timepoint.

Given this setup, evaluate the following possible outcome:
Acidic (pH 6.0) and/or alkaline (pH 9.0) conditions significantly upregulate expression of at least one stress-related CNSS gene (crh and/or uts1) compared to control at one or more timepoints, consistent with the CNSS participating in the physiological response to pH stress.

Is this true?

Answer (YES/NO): NO